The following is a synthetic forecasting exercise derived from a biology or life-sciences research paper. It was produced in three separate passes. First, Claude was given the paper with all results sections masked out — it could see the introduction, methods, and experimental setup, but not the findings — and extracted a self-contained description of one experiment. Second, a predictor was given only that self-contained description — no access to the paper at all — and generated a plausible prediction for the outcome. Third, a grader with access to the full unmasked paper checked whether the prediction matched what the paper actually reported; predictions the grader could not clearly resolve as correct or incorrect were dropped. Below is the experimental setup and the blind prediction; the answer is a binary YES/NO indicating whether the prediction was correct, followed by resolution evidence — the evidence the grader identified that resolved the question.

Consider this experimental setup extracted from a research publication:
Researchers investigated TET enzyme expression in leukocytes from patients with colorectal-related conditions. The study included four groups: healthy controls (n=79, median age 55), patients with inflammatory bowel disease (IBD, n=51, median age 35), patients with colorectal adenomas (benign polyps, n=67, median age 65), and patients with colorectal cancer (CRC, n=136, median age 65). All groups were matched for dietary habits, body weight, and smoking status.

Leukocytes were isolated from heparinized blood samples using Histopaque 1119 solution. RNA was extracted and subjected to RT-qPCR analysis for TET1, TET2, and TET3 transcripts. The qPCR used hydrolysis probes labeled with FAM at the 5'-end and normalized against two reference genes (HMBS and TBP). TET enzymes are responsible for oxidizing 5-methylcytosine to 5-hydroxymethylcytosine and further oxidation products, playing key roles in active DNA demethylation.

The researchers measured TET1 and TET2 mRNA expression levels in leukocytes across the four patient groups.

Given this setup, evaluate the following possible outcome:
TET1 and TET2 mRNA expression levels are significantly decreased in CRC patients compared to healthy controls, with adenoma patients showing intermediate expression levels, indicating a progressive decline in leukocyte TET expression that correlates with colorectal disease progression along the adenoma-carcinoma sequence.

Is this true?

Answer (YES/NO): NO